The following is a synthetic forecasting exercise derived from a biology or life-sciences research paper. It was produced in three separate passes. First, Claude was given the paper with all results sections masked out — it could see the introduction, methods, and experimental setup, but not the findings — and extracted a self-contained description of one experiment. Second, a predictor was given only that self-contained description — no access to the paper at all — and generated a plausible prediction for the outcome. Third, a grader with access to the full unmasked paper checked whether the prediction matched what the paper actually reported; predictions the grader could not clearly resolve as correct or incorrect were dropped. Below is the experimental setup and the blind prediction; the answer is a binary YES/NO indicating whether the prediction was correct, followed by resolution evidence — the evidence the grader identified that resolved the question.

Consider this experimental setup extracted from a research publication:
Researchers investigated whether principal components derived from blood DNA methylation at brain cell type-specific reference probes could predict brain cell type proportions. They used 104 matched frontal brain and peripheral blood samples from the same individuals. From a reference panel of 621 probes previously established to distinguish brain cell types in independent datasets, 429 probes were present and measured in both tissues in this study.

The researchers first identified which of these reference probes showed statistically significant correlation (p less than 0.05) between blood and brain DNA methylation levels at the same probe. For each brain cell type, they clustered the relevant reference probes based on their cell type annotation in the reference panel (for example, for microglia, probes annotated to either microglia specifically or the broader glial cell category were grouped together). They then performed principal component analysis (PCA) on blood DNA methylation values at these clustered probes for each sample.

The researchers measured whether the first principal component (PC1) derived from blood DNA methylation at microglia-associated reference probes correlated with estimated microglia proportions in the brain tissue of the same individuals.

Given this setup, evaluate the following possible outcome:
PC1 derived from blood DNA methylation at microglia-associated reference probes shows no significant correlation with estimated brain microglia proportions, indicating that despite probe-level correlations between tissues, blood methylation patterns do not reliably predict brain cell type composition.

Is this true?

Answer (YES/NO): NO